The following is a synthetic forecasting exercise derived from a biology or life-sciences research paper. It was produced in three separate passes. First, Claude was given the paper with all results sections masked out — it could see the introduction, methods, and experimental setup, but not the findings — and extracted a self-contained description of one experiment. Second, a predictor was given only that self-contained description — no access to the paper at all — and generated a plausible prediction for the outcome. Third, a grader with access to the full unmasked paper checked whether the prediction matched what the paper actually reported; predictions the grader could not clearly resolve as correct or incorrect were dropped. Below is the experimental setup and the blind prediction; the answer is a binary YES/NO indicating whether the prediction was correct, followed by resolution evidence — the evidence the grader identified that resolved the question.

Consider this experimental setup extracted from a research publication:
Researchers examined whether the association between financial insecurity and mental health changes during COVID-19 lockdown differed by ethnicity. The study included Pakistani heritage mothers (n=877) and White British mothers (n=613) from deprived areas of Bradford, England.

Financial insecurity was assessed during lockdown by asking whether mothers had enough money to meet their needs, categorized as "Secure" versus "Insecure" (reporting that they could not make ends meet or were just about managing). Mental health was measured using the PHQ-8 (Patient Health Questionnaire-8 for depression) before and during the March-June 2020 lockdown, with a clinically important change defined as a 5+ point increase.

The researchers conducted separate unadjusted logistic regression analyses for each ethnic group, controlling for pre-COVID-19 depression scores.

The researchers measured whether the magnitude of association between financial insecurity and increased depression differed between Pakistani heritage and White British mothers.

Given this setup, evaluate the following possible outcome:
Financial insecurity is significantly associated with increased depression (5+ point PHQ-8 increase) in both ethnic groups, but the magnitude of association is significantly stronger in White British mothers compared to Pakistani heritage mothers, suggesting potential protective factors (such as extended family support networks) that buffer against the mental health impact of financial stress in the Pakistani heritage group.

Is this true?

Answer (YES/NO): YES